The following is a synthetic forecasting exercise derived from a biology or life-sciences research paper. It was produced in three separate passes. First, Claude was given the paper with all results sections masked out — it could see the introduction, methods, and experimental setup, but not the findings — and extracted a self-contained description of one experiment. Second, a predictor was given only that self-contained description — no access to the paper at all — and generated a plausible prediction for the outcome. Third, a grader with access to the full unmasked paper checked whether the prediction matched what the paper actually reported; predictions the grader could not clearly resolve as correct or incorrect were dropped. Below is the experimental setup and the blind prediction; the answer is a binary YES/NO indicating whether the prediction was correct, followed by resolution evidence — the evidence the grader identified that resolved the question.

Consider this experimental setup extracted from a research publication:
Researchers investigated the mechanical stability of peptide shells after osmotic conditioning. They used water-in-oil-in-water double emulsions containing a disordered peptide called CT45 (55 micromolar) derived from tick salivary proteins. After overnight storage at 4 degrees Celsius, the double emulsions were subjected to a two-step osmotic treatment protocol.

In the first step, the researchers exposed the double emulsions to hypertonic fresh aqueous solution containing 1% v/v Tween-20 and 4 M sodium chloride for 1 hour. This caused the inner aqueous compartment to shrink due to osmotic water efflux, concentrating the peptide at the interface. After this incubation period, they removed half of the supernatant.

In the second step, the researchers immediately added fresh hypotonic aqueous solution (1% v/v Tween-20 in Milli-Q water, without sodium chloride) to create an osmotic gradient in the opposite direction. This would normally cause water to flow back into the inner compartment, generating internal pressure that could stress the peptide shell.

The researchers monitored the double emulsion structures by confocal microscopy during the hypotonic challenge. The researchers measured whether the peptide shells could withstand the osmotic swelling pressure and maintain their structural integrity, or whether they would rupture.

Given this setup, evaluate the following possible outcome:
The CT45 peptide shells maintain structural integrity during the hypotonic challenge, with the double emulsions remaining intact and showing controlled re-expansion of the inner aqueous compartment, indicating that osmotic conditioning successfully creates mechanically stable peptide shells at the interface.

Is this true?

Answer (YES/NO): NO